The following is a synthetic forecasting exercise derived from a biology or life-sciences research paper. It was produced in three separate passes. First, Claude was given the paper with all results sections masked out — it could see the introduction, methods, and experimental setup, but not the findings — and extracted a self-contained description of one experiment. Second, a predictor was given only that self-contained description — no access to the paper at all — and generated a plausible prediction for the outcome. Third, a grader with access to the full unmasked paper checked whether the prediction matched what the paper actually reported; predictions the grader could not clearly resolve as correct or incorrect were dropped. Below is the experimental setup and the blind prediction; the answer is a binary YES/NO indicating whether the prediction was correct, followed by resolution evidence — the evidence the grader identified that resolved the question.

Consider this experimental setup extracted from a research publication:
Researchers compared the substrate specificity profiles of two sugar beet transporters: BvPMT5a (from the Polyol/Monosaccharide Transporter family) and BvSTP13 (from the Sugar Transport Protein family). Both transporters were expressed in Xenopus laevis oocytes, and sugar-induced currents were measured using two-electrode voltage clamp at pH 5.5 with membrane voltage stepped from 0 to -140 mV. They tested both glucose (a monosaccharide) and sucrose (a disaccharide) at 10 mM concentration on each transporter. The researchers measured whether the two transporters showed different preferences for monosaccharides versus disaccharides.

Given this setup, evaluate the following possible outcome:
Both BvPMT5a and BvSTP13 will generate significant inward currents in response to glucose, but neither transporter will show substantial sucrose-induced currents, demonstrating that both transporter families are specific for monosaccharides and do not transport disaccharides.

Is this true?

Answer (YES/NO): NO